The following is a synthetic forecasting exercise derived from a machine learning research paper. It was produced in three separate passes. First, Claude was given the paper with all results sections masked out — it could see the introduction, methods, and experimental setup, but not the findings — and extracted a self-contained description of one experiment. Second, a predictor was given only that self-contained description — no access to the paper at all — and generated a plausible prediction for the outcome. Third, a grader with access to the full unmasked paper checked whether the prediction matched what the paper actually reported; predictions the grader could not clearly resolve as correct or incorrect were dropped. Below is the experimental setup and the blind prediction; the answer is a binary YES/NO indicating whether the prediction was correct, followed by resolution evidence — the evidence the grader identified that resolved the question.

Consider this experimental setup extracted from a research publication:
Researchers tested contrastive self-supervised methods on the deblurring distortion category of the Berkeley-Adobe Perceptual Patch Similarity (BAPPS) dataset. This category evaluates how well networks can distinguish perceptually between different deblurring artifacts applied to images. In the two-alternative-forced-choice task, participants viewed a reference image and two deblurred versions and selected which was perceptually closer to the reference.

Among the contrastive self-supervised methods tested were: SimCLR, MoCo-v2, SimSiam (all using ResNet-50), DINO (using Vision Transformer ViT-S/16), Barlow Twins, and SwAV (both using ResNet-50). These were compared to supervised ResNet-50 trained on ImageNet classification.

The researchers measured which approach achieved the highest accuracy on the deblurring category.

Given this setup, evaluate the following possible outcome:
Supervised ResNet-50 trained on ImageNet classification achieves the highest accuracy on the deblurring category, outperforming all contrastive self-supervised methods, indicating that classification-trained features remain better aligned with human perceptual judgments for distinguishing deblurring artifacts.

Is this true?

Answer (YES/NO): NO